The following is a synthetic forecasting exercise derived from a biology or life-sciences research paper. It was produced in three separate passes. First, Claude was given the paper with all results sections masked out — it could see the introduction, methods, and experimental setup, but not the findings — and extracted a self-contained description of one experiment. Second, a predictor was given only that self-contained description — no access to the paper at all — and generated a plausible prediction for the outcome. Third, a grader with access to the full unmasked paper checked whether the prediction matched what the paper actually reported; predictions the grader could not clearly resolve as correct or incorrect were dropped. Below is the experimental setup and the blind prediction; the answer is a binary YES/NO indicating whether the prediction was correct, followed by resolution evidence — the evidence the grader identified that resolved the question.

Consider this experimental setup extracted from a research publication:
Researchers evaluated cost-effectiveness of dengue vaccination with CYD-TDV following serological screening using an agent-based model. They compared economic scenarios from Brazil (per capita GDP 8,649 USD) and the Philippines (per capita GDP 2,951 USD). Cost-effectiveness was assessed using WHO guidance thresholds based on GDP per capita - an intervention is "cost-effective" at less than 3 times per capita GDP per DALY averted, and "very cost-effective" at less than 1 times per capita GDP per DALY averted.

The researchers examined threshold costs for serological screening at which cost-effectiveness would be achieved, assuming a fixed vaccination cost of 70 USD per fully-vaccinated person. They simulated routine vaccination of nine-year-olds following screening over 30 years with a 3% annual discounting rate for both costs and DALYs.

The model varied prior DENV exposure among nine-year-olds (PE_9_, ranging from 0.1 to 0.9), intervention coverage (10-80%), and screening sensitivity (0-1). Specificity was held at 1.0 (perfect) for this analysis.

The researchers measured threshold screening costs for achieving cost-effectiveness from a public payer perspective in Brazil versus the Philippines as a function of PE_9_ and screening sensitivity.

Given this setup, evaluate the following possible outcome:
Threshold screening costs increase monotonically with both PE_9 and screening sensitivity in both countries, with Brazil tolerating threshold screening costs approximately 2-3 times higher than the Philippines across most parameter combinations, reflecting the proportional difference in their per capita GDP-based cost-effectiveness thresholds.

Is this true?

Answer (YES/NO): NO